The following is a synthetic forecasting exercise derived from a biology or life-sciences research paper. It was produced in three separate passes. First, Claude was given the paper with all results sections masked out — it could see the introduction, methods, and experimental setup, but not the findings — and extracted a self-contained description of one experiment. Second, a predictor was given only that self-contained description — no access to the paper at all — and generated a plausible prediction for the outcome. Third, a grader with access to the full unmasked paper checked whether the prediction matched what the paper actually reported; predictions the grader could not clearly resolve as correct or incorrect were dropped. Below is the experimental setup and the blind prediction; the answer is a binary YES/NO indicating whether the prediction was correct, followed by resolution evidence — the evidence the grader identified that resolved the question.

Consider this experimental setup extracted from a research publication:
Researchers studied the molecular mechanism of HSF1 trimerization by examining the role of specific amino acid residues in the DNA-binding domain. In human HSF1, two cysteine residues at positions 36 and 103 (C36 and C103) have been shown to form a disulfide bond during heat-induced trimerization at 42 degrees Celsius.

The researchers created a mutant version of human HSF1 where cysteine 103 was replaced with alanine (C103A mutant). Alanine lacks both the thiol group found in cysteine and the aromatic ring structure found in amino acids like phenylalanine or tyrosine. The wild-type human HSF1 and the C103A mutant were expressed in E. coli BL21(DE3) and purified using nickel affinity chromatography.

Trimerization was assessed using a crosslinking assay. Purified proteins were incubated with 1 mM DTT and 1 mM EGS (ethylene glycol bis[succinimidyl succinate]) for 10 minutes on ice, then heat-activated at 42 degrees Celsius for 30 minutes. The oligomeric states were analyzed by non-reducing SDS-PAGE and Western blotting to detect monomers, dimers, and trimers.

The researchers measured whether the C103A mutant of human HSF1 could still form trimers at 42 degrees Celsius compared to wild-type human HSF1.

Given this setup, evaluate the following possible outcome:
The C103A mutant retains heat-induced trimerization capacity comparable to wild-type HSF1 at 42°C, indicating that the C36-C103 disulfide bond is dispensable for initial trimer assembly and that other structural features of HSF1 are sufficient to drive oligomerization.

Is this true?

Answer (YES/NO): NO